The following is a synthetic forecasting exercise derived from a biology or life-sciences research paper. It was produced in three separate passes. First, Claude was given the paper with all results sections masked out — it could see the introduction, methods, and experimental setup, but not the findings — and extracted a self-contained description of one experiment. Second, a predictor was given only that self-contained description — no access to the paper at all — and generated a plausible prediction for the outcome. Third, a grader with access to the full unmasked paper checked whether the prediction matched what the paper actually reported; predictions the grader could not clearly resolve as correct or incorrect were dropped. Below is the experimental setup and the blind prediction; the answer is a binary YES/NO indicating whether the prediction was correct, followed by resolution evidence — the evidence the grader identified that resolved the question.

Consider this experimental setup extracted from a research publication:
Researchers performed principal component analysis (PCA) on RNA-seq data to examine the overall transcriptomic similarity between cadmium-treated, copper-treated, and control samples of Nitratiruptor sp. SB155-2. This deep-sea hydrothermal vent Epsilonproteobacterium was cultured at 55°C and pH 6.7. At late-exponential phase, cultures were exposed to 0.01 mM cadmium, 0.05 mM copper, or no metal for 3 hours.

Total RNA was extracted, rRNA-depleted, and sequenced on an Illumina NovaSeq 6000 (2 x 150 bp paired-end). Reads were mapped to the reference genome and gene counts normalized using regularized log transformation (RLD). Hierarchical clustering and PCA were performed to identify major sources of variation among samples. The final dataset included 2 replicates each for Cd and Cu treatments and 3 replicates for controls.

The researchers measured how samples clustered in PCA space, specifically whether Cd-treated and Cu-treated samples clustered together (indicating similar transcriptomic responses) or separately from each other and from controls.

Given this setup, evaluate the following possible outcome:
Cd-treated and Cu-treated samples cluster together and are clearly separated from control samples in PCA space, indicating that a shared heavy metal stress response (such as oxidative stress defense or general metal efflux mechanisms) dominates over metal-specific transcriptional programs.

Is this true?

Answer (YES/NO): NO